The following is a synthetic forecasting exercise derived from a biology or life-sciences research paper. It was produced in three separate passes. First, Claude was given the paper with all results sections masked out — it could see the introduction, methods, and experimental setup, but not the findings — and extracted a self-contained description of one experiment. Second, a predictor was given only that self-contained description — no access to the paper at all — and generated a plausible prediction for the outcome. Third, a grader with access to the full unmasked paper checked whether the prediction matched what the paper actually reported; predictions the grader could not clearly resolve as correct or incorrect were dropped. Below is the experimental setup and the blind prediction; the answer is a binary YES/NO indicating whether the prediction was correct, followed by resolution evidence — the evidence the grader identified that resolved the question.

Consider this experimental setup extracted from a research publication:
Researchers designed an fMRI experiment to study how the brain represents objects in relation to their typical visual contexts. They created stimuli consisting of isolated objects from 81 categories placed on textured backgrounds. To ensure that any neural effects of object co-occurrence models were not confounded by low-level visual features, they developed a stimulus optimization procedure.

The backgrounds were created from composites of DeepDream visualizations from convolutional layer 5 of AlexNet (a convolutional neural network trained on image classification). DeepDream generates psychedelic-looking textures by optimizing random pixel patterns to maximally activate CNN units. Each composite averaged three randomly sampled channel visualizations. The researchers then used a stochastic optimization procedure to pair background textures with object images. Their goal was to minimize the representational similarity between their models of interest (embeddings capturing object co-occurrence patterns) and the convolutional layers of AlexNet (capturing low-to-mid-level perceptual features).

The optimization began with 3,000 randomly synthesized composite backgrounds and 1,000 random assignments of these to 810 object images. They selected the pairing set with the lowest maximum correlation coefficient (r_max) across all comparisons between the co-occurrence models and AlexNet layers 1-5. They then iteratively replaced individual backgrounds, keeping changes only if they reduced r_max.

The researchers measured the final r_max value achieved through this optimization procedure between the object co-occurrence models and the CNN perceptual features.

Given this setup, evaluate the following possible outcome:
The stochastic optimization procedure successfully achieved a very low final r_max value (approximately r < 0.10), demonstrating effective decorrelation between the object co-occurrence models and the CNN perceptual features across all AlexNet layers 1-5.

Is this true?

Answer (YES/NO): YES